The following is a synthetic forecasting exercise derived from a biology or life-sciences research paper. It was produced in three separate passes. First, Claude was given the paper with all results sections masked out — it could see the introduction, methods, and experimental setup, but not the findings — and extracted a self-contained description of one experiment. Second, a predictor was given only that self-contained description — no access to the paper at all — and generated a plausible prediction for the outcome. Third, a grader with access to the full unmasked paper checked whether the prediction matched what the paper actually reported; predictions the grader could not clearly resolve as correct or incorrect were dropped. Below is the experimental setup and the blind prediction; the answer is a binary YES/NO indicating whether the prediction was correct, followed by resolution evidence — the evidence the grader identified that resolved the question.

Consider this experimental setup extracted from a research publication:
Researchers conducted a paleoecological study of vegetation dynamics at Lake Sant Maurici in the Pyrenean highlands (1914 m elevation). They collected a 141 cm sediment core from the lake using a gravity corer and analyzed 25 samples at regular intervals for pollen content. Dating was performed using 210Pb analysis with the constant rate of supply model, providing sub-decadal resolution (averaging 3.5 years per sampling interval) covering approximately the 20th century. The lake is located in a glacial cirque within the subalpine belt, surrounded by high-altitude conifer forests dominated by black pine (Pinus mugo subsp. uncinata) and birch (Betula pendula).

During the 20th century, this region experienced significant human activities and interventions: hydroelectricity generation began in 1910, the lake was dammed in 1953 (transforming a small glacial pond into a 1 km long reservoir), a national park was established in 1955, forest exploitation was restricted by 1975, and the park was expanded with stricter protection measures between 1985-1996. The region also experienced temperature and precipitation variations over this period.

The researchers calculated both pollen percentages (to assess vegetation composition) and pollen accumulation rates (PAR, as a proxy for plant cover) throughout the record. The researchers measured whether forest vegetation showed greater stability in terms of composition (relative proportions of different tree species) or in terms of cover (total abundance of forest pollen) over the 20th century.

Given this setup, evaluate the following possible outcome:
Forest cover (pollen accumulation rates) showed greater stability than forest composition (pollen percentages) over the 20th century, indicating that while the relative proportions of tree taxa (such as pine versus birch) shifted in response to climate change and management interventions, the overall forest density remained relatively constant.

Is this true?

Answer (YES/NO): NO